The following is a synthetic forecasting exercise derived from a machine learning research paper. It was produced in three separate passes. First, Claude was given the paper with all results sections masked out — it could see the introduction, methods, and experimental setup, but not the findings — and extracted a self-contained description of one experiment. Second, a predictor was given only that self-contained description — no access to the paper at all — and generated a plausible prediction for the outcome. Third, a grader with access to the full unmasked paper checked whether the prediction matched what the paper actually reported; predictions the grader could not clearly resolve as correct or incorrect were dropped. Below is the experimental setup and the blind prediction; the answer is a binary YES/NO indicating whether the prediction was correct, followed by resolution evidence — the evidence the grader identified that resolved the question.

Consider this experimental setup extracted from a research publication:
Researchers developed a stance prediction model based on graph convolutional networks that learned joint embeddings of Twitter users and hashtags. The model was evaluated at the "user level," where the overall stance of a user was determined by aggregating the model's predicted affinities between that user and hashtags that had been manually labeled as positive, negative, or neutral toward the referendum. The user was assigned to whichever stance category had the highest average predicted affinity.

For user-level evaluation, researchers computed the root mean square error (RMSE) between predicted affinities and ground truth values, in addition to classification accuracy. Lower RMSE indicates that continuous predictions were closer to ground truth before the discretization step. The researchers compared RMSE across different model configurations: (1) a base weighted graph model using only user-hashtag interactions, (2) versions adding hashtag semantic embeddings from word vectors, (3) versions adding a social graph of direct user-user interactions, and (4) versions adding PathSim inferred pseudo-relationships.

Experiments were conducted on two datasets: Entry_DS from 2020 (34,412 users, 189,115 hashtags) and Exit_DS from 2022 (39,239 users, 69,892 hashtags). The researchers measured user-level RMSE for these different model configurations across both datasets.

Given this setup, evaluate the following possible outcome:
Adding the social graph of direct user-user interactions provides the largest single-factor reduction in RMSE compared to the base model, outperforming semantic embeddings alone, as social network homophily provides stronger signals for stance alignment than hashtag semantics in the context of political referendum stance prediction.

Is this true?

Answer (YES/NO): NO